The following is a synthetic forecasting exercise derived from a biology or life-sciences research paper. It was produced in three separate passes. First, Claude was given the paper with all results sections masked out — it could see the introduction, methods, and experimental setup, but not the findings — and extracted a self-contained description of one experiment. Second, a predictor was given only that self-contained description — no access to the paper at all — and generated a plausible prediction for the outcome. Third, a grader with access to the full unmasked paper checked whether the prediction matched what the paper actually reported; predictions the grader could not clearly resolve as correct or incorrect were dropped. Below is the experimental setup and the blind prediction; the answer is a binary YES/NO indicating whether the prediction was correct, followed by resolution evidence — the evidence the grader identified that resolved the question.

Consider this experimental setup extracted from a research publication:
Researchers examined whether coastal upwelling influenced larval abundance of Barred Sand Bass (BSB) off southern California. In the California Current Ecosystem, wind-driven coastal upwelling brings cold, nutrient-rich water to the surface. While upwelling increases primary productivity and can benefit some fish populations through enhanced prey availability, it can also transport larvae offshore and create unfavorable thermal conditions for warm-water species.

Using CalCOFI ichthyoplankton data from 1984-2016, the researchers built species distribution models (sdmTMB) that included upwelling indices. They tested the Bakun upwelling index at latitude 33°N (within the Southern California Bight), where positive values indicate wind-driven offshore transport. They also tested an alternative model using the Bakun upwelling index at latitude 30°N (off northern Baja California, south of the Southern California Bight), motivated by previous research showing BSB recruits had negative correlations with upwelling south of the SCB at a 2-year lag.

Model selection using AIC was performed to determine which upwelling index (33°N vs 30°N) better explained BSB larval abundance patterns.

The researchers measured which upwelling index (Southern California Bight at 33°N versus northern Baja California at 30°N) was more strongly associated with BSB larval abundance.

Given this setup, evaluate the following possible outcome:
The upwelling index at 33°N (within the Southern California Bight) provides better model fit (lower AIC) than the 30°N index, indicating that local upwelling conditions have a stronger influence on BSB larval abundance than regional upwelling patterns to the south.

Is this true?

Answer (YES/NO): NO